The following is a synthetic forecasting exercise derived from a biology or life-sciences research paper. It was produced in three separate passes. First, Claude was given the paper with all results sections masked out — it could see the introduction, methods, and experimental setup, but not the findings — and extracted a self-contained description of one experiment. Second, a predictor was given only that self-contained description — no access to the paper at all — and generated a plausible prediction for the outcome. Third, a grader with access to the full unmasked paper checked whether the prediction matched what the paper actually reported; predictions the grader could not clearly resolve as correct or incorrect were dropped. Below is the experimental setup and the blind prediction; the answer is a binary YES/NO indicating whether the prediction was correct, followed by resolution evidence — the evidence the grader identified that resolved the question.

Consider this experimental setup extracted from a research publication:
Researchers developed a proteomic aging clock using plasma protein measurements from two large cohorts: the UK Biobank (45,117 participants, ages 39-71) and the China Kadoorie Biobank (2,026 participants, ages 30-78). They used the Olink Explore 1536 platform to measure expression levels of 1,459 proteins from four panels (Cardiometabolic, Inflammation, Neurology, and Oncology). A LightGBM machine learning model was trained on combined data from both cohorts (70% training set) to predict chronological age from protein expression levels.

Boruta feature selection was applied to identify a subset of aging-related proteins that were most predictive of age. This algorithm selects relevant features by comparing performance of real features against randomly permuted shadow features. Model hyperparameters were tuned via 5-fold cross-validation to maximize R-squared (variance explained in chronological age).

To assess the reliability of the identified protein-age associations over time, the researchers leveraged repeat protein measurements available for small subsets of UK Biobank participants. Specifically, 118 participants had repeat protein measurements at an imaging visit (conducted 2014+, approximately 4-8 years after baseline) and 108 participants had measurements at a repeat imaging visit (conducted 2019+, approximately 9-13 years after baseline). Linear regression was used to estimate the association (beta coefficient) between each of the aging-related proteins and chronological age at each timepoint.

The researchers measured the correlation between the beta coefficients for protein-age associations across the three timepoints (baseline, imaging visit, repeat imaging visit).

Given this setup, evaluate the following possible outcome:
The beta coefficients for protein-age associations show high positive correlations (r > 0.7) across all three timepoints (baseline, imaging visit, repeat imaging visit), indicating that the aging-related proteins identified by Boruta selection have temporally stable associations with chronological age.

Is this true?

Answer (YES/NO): YES